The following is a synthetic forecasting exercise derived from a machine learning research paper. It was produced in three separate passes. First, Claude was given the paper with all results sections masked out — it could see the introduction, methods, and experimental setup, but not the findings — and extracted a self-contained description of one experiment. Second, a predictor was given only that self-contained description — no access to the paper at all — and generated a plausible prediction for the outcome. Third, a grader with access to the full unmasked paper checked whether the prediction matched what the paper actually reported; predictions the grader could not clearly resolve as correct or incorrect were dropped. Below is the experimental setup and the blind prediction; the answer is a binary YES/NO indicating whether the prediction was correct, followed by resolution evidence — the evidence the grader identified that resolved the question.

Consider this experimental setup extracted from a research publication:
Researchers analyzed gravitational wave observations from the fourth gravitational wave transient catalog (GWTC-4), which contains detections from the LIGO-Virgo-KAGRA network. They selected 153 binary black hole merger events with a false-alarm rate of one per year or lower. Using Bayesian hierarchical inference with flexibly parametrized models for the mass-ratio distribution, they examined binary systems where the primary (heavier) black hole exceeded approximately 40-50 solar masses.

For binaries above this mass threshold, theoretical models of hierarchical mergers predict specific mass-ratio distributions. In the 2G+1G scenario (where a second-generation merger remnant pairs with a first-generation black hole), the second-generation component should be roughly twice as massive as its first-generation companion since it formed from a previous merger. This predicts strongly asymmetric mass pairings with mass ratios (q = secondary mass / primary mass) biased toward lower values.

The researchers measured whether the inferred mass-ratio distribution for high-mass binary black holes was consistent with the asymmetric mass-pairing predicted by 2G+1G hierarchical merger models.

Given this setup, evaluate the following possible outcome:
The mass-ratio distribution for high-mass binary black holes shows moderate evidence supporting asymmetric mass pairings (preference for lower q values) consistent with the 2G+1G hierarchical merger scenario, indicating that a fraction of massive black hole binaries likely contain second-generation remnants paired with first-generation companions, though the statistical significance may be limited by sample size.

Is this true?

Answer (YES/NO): NO